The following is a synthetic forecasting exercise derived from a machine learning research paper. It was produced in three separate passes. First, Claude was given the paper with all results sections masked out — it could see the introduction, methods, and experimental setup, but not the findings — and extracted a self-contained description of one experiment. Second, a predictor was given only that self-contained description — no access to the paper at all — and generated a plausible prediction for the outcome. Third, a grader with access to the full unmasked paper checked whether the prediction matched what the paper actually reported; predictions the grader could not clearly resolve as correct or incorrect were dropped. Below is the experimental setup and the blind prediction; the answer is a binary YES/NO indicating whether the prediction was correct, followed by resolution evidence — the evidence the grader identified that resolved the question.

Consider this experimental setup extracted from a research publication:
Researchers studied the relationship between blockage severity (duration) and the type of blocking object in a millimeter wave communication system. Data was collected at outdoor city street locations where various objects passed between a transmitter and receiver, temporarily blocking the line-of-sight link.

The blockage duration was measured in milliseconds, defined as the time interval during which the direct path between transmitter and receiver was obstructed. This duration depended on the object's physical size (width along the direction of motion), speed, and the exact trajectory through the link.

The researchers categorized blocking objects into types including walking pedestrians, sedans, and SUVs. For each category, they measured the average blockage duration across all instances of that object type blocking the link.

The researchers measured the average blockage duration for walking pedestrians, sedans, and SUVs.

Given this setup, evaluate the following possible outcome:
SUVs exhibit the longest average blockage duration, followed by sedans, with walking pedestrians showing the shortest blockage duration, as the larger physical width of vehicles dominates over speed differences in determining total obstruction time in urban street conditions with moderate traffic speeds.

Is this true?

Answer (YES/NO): YES